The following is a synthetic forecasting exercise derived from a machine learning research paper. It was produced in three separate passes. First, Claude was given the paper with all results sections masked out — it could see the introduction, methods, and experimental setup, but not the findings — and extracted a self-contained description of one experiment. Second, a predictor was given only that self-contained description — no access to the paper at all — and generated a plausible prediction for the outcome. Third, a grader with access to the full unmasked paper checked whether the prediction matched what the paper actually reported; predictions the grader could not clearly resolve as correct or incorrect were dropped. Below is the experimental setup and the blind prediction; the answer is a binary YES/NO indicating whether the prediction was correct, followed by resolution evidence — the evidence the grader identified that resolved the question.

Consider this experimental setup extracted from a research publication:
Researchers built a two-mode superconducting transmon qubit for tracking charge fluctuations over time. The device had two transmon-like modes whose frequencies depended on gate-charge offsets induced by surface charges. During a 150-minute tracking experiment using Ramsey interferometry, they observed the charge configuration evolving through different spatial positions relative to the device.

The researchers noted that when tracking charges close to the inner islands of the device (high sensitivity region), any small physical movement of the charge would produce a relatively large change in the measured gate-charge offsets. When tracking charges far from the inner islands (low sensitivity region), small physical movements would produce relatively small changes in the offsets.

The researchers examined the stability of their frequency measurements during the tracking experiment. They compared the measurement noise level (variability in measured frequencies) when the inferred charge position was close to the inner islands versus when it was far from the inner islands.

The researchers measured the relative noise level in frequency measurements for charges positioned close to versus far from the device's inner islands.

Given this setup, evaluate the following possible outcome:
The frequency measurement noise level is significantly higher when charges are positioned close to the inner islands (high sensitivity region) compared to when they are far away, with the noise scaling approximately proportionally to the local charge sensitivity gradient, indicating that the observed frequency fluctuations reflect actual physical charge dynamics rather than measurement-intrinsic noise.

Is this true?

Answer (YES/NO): YES